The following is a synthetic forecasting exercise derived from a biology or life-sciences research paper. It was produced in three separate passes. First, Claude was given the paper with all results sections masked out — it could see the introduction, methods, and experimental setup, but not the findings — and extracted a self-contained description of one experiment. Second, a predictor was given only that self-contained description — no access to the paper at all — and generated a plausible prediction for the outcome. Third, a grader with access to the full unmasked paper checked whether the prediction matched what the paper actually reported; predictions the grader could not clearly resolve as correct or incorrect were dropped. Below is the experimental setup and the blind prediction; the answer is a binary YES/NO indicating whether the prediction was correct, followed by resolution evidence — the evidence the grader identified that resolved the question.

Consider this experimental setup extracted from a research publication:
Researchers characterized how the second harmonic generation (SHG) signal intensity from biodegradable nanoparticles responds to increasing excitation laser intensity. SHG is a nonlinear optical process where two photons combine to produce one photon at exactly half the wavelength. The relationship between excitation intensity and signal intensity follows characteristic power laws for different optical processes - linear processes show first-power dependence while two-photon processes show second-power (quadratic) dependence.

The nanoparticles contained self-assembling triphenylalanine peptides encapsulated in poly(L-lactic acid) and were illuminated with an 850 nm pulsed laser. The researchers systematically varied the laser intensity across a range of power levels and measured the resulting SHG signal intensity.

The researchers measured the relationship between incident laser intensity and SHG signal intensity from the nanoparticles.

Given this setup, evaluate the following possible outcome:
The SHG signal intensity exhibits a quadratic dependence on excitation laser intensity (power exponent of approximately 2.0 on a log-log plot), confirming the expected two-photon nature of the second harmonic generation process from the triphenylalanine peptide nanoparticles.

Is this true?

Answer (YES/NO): YES